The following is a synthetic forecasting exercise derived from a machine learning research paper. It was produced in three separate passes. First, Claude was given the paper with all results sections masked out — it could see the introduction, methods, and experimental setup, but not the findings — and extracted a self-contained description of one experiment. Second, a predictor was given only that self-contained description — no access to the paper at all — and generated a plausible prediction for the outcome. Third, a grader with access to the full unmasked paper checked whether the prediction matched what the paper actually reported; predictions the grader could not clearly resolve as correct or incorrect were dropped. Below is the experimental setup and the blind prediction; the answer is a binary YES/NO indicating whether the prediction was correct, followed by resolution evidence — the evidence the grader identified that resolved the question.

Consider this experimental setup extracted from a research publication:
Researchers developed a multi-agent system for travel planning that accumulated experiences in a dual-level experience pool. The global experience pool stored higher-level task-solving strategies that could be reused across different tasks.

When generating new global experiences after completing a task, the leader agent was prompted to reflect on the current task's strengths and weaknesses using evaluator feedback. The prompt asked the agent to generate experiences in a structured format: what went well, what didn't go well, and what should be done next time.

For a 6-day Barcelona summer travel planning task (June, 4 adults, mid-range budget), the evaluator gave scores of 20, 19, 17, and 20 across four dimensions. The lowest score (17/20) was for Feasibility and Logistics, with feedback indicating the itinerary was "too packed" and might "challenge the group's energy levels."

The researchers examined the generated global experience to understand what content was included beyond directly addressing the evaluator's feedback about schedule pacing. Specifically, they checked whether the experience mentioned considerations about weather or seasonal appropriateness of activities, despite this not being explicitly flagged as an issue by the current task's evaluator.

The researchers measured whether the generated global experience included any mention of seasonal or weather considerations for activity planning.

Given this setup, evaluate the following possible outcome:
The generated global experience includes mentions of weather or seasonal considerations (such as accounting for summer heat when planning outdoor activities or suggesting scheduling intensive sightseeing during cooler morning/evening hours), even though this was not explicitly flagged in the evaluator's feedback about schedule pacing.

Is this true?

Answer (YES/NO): YES